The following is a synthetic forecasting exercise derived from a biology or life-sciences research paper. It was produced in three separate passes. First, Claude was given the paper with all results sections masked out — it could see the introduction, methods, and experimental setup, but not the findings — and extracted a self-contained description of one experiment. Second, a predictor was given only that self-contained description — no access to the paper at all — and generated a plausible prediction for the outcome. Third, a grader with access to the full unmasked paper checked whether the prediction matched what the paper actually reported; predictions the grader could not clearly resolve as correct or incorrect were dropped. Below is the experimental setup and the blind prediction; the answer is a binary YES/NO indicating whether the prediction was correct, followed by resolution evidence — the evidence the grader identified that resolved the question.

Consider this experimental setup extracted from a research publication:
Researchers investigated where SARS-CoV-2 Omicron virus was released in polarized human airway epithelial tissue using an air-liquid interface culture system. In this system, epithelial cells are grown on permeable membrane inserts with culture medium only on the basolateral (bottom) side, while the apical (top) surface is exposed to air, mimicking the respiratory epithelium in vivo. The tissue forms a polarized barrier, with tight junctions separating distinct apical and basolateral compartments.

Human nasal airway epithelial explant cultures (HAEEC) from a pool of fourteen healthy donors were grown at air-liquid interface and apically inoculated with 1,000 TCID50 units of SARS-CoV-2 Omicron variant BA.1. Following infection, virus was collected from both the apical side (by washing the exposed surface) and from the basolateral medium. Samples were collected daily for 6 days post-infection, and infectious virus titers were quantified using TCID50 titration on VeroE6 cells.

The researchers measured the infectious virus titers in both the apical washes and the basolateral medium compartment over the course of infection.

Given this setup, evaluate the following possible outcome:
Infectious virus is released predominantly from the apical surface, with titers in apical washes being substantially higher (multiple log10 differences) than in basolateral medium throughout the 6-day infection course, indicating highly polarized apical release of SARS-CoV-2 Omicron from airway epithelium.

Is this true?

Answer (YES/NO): YES